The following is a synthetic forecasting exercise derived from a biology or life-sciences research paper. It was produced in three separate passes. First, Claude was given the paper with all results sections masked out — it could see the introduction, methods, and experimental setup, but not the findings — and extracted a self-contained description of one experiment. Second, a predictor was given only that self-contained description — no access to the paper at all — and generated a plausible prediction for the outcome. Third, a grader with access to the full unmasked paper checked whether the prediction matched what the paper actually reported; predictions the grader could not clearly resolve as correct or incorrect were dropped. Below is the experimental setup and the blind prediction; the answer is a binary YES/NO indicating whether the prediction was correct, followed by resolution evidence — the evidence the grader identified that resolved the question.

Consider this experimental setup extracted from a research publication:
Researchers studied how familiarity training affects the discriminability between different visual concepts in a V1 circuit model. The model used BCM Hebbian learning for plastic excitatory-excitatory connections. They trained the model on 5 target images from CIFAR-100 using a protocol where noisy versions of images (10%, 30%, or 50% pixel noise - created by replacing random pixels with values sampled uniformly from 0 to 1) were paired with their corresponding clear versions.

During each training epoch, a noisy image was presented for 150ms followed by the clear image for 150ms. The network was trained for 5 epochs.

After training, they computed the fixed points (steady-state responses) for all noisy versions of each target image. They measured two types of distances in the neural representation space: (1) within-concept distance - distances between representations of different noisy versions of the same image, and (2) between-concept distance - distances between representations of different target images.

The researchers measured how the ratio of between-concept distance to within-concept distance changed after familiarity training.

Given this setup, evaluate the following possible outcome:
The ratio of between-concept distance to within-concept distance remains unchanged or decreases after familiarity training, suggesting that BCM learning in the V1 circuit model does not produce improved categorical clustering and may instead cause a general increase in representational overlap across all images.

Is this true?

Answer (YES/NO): NO